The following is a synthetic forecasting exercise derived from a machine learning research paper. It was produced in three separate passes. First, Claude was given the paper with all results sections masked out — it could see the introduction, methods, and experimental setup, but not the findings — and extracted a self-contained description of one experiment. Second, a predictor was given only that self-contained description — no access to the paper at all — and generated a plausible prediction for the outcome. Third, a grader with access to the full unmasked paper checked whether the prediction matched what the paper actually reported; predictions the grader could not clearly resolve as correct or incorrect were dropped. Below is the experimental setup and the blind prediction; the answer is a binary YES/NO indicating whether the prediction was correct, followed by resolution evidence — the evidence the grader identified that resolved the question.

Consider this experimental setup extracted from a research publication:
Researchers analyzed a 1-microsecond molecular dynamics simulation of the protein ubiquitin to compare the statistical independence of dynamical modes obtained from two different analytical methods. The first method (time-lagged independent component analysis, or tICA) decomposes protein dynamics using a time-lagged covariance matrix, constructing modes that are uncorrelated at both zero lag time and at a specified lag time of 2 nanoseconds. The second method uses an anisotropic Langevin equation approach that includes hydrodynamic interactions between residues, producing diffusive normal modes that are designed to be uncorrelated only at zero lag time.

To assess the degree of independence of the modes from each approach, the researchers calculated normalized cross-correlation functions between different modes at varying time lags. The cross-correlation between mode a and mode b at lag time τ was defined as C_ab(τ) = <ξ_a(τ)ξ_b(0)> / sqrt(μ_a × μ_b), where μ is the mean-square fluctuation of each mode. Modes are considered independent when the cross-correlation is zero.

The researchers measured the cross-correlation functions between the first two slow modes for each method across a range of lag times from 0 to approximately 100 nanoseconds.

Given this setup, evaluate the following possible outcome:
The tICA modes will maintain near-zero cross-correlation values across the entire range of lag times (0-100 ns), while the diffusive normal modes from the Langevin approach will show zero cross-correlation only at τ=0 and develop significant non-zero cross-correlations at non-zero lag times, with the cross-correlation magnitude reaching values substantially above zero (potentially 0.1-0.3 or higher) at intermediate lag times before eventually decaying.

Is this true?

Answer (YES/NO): NO